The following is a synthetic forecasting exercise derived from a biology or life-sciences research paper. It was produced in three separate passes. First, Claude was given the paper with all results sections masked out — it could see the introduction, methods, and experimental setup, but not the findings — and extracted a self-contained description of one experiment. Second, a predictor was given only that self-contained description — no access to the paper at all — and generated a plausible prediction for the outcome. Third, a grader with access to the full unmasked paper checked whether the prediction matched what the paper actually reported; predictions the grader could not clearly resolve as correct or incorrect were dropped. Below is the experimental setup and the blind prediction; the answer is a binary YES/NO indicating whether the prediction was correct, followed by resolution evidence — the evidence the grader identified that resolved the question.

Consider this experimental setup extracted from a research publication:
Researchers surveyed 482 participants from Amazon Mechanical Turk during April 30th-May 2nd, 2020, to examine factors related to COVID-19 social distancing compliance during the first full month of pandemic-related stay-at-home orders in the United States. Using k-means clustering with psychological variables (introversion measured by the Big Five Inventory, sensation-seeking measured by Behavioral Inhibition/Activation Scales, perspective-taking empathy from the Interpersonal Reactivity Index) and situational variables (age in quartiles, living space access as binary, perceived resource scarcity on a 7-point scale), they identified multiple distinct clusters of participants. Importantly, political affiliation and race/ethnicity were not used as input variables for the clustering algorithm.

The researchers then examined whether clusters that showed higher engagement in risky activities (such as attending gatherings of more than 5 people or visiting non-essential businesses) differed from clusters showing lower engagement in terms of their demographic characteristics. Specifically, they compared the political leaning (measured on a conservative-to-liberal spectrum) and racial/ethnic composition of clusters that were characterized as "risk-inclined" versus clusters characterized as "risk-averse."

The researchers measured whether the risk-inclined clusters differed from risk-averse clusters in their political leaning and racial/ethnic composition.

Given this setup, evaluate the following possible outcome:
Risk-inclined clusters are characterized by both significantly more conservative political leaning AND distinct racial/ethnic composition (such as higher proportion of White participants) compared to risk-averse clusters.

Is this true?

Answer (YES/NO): NO